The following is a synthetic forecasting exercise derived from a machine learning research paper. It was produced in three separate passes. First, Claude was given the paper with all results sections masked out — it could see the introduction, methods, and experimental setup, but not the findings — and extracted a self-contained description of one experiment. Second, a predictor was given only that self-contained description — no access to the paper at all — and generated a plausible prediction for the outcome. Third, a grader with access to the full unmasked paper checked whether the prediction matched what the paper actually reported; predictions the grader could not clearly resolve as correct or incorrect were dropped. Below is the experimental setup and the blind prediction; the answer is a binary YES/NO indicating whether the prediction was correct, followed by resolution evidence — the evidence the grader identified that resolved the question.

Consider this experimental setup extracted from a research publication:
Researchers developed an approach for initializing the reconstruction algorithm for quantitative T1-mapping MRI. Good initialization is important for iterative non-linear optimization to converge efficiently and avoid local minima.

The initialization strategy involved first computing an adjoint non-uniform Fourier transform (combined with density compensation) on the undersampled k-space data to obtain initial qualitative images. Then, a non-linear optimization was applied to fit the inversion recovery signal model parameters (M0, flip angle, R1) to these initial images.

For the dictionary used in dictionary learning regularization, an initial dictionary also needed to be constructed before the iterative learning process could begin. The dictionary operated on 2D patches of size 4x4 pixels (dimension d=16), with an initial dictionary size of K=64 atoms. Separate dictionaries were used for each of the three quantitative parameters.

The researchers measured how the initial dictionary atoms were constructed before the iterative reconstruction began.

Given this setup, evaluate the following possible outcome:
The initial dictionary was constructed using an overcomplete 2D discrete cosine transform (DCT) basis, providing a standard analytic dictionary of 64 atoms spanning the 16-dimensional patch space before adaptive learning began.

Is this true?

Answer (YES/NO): NO